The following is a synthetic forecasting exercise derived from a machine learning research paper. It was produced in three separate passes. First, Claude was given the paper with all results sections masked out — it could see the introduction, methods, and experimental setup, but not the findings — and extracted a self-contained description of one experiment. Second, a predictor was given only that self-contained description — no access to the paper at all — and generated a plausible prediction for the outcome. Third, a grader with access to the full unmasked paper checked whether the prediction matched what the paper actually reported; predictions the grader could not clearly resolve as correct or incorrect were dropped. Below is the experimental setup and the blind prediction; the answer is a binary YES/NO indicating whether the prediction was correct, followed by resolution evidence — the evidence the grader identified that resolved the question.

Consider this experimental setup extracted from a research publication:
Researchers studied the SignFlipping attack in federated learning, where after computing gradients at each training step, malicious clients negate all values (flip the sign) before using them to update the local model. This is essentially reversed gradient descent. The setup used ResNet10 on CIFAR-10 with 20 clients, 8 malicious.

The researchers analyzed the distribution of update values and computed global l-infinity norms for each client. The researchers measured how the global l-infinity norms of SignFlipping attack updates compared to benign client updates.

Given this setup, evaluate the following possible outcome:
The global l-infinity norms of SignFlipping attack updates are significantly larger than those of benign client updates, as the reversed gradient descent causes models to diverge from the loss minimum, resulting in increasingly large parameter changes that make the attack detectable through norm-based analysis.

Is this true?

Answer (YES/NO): YES